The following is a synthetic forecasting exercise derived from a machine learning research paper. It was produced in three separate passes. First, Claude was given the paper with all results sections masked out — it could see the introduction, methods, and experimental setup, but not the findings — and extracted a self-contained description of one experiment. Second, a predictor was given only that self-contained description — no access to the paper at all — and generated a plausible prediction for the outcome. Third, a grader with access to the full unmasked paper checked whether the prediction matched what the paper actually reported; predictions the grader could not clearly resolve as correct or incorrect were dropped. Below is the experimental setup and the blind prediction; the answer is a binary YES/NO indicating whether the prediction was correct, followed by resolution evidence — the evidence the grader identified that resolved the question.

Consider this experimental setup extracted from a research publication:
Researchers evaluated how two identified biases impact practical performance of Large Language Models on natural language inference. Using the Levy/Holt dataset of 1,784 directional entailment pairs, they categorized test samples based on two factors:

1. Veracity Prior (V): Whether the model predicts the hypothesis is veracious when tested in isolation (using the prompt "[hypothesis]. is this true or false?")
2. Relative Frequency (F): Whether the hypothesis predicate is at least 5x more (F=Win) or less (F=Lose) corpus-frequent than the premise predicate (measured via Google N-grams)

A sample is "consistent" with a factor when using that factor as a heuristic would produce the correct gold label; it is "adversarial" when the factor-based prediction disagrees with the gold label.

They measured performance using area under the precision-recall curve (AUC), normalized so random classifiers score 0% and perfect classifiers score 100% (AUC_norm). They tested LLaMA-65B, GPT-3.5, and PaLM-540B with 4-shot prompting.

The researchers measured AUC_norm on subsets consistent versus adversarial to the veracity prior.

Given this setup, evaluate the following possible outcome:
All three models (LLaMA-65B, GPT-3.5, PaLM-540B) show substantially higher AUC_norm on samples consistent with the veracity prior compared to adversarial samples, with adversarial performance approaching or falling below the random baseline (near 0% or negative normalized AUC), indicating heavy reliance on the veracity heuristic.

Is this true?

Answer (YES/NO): NO